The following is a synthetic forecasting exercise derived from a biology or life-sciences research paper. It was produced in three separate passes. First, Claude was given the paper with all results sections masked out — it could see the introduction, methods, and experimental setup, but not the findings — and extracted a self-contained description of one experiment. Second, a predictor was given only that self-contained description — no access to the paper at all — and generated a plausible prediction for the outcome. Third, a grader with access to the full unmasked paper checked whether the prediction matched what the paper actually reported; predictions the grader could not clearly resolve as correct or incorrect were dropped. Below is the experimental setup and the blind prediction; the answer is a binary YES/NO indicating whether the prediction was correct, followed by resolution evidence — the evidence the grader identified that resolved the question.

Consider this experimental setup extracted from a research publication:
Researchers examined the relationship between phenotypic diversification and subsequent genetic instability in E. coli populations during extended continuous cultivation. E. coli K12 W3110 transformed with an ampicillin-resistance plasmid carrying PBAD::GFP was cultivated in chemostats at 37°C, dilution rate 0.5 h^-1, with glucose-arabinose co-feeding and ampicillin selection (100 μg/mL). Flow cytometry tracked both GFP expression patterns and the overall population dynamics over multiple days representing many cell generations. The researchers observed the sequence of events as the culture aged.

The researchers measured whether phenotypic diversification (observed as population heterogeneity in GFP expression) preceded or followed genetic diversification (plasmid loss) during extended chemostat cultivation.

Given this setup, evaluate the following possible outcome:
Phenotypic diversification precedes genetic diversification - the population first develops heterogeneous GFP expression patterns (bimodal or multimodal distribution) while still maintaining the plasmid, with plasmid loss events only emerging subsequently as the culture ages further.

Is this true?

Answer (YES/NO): YES